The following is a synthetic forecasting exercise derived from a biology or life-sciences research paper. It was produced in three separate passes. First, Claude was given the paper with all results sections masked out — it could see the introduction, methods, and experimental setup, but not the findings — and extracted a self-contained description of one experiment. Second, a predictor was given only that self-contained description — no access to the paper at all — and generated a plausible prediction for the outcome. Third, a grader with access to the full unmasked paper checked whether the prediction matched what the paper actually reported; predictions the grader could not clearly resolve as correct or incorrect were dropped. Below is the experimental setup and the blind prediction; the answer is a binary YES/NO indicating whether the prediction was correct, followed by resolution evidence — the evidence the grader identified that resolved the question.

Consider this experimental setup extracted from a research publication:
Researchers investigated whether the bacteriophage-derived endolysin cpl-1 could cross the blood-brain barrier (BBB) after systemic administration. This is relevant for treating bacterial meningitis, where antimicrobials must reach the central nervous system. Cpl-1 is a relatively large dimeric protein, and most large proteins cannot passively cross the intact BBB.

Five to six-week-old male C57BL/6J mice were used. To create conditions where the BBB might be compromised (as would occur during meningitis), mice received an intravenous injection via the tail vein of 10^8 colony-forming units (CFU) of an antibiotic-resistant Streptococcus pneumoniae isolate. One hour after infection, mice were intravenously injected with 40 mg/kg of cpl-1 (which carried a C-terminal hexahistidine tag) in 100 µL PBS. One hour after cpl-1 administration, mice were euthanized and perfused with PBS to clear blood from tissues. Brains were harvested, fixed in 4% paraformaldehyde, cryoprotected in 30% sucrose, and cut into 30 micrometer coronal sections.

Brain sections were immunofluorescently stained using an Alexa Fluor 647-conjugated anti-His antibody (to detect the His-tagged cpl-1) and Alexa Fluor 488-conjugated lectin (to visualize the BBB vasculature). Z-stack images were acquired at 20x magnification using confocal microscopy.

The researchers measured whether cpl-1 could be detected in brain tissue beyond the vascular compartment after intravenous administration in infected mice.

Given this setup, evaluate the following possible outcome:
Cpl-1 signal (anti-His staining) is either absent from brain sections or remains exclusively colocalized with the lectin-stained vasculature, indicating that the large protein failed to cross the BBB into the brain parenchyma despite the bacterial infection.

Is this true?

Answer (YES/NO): NO